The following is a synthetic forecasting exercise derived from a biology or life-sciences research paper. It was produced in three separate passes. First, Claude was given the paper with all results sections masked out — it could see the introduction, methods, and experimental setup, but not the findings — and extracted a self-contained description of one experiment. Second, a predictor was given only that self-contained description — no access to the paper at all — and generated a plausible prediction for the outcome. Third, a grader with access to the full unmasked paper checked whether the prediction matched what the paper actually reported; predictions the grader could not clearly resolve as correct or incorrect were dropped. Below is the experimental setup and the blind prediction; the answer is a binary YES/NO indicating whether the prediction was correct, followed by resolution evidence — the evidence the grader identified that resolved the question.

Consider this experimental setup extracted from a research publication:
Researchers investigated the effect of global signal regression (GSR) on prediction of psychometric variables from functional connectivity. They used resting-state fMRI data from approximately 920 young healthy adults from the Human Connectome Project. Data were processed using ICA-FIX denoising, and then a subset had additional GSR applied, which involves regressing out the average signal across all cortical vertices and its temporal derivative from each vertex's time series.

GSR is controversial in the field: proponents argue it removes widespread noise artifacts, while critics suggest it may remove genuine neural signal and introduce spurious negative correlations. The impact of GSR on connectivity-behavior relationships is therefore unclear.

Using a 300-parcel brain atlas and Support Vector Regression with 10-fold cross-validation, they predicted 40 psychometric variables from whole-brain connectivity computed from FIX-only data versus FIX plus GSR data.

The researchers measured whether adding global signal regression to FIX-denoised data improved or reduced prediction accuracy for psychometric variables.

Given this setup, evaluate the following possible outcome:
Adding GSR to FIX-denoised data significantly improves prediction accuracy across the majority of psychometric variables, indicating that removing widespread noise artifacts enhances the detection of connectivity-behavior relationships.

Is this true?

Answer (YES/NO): NO